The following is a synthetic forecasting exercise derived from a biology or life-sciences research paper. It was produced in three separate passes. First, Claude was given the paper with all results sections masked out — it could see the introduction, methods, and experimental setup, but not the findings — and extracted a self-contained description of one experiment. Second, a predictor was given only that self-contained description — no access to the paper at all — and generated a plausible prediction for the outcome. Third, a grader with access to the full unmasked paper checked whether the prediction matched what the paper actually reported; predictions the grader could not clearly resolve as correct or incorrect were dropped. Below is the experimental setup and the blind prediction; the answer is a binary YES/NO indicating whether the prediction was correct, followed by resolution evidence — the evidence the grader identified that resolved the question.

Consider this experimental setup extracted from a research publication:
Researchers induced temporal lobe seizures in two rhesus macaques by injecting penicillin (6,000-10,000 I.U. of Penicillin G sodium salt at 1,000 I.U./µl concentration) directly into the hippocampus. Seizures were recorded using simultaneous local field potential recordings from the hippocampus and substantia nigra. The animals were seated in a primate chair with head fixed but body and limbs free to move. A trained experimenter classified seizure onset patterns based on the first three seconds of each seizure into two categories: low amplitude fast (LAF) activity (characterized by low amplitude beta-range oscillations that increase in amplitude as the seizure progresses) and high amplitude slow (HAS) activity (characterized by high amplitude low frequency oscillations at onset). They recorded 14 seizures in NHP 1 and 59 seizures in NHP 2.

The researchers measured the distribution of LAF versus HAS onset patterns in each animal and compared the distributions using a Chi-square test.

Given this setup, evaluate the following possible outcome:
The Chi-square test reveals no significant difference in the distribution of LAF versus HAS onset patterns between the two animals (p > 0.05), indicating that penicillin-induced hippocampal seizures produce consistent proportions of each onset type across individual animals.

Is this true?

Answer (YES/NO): YES